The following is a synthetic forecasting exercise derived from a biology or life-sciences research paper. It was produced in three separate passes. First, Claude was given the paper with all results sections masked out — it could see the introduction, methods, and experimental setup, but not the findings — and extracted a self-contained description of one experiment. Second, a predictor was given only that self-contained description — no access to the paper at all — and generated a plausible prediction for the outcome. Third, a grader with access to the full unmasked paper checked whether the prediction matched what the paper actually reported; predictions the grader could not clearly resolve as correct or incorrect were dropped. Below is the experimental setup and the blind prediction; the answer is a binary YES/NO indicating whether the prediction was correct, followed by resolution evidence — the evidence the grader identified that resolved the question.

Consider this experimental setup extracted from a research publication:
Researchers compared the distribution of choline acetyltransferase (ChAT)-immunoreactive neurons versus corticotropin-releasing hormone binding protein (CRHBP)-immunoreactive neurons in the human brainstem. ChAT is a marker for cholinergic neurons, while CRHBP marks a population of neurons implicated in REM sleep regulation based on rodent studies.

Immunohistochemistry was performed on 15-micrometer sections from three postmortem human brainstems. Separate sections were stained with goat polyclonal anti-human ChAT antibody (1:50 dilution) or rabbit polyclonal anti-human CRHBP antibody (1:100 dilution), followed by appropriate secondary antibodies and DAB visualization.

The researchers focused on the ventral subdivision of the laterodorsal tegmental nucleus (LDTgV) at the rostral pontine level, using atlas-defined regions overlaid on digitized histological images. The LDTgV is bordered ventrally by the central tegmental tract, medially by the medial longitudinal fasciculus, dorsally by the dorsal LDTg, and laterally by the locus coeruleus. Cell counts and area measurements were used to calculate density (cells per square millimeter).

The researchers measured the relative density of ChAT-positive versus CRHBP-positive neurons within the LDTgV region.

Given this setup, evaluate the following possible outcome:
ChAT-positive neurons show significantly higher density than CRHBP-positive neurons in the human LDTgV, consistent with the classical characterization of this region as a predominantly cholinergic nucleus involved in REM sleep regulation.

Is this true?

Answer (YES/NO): NO